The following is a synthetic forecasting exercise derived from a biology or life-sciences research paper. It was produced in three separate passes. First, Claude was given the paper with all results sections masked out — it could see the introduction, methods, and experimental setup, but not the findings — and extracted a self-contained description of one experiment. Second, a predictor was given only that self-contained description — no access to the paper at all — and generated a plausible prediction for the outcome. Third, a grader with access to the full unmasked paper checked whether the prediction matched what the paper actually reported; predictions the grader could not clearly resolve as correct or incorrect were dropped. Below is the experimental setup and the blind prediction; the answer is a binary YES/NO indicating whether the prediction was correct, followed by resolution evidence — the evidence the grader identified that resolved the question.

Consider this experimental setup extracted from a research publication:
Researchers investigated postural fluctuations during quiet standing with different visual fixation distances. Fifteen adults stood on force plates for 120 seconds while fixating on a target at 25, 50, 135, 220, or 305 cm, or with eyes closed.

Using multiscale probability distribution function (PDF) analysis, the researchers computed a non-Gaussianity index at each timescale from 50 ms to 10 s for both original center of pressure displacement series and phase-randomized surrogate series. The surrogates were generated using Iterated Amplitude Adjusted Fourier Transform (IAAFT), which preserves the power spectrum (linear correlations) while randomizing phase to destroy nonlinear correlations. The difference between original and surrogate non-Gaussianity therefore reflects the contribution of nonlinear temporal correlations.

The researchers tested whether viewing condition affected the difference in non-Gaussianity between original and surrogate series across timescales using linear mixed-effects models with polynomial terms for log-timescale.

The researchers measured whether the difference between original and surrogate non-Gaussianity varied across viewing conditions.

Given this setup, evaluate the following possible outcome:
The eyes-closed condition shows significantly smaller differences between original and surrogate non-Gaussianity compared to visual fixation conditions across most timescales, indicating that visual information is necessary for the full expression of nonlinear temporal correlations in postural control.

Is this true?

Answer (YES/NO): NO